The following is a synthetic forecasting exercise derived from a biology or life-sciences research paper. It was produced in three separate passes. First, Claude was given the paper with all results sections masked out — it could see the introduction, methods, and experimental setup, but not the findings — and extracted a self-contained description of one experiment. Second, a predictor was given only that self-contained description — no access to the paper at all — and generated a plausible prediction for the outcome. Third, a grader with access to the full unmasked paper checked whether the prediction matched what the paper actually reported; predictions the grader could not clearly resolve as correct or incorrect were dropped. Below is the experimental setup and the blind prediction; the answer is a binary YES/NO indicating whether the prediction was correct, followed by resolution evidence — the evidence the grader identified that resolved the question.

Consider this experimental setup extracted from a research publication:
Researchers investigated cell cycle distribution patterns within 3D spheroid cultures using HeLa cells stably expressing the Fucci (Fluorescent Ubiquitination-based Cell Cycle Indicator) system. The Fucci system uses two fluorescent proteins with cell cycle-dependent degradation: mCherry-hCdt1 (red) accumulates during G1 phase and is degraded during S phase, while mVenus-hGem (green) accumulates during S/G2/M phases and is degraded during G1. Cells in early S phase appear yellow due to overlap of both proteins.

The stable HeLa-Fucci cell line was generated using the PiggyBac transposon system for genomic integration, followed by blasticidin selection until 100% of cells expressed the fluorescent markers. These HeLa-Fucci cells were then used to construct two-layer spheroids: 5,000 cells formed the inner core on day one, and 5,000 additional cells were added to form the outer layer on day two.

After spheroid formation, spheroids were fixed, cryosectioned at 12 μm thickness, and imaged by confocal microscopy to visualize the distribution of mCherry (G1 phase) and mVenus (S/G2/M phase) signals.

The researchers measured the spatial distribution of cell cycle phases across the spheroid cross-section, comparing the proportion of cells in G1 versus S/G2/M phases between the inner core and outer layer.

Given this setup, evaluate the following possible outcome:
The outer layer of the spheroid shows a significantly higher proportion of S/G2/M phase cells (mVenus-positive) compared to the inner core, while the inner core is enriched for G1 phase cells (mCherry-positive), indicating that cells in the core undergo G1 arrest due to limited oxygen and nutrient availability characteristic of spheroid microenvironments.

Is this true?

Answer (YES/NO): NO